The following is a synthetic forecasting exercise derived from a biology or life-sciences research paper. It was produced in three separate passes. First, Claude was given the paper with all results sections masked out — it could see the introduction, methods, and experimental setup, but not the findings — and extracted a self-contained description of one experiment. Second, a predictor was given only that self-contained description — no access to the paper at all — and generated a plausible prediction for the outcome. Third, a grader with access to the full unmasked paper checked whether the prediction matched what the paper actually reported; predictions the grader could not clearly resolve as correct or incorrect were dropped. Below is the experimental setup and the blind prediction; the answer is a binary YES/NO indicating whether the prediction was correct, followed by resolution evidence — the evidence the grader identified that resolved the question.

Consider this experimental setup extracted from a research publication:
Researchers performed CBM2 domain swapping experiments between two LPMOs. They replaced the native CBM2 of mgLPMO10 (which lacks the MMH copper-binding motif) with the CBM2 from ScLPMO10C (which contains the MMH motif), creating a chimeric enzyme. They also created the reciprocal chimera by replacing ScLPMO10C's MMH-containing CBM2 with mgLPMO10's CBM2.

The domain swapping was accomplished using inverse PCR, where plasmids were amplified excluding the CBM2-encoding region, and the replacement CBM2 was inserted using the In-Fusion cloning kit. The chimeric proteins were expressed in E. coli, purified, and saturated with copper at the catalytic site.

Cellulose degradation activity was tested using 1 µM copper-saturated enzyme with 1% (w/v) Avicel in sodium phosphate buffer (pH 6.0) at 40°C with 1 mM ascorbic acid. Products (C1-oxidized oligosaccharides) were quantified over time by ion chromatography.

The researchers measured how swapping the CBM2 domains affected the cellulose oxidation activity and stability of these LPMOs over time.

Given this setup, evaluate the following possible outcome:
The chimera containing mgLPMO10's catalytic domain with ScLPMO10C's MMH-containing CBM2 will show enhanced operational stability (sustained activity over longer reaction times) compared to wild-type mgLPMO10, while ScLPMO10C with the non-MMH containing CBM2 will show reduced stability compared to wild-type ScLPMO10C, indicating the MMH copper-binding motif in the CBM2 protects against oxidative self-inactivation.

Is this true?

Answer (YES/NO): YES